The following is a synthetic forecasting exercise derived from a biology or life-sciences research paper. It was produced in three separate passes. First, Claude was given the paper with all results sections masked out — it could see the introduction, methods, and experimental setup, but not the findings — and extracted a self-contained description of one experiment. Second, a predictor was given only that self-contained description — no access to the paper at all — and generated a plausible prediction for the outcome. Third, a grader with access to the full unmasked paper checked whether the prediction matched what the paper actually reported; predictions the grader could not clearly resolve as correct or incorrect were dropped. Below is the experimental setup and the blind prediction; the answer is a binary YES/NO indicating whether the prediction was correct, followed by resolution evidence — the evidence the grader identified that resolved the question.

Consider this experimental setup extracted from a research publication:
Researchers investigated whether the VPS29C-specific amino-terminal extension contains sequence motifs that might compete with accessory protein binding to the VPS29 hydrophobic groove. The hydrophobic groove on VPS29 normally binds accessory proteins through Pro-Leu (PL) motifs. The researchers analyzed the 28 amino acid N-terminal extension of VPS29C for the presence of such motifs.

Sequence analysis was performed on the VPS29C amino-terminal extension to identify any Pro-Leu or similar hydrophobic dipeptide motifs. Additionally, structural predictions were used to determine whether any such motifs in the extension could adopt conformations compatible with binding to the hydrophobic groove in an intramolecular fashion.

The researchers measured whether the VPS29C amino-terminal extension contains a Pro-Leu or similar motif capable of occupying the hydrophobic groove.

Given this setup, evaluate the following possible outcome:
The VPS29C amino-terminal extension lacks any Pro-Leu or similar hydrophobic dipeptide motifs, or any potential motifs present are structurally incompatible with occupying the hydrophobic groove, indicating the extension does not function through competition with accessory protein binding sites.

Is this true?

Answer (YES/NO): NO